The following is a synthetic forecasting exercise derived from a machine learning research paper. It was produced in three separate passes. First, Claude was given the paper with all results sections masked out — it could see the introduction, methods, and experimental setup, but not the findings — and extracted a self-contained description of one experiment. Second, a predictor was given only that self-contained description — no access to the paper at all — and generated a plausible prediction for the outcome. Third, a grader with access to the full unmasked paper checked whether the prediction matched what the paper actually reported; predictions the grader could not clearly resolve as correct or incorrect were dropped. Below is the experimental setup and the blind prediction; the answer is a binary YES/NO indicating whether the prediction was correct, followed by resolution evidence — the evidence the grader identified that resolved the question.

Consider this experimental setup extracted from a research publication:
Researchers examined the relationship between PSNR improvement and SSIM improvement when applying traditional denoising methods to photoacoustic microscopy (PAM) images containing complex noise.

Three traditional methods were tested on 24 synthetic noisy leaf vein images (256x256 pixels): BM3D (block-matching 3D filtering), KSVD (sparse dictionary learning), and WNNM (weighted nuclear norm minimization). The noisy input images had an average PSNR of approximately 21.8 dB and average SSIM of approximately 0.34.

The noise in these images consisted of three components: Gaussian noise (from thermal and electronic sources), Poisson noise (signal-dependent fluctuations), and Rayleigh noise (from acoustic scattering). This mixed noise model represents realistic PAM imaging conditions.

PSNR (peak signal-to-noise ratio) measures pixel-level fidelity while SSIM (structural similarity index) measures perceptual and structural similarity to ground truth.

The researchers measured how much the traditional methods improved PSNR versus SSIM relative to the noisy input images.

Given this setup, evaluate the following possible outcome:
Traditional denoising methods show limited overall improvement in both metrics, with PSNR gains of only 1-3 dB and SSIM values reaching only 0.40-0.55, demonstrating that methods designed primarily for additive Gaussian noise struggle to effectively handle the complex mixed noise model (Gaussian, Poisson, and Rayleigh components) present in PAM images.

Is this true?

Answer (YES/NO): NO